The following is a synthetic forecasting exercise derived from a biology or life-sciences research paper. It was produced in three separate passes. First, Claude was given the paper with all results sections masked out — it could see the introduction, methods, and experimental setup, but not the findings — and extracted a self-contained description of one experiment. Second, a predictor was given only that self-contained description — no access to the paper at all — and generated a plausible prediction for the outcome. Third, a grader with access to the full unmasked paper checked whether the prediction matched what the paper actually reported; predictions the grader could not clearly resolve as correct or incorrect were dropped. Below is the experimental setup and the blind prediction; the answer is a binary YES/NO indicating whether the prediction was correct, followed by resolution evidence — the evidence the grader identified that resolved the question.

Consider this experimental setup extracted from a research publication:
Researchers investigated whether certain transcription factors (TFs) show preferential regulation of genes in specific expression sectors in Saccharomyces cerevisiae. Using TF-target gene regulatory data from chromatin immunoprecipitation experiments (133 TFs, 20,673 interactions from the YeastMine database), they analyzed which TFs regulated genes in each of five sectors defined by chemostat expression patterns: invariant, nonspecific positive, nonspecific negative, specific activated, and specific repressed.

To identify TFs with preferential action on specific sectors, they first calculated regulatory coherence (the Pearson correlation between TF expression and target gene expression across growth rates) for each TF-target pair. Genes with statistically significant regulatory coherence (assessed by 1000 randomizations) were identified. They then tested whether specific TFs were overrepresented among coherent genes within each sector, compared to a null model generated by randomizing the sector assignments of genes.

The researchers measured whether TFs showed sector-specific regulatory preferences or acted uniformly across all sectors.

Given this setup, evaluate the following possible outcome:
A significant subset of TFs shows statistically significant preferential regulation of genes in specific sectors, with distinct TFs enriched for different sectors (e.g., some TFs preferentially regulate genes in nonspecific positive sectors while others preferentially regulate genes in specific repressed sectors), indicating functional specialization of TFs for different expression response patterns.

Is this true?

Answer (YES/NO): YES